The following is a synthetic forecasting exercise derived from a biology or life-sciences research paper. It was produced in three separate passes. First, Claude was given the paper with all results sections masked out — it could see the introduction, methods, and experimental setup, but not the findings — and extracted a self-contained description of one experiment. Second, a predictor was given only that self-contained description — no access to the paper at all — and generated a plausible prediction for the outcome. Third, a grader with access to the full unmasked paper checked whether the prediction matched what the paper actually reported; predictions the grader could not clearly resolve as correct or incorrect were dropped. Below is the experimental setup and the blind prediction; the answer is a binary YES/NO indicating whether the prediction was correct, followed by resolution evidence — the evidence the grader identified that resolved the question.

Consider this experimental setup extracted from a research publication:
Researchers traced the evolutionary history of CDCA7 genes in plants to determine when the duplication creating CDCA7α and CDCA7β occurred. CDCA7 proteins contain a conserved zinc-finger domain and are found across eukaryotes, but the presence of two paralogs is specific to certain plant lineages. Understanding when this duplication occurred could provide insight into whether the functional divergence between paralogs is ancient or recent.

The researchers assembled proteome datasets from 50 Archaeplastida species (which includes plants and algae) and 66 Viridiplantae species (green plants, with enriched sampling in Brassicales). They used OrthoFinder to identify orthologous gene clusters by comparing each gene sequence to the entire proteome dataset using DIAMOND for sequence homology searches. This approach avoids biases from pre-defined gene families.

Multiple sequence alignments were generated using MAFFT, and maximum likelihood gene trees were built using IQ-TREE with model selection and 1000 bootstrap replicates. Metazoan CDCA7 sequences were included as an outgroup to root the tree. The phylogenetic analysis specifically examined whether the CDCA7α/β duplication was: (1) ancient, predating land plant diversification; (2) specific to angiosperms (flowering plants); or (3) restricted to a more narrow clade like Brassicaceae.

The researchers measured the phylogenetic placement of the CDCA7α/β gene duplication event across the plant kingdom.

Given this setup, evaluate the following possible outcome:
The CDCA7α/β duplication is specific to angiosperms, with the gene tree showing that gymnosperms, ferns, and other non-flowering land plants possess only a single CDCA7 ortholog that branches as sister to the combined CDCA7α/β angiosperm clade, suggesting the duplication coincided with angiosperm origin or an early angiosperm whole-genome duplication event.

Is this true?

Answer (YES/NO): NO